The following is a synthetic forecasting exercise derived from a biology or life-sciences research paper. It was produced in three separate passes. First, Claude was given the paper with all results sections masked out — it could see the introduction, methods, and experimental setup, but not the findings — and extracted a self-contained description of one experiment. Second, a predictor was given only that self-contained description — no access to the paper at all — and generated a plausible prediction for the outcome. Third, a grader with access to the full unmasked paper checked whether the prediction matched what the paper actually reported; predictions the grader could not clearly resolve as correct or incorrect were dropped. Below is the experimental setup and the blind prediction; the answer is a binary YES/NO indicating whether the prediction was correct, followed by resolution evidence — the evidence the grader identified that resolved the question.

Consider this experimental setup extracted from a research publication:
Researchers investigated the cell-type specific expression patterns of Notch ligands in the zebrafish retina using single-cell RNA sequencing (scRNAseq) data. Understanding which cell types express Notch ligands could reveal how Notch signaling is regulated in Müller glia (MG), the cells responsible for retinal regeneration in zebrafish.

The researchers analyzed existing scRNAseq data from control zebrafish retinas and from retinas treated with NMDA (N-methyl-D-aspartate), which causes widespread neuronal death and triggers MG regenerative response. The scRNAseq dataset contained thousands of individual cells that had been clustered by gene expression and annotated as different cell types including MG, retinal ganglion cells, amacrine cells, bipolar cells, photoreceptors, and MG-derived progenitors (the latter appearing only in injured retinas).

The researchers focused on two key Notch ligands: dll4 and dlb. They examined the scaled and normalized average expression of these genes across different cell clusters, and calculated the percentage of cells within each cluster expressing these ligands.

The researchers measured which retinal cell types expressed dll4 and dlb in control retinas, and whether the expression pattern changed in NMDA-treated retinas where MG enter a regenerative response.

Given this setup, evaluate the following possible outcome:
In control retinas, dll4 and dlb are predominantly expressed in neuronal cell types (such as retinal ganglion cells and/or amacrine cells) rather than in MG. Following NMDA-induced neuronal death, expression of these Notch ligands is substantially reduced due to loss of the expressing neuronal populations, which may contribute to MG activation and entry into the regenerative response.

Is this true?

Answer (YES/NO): NO